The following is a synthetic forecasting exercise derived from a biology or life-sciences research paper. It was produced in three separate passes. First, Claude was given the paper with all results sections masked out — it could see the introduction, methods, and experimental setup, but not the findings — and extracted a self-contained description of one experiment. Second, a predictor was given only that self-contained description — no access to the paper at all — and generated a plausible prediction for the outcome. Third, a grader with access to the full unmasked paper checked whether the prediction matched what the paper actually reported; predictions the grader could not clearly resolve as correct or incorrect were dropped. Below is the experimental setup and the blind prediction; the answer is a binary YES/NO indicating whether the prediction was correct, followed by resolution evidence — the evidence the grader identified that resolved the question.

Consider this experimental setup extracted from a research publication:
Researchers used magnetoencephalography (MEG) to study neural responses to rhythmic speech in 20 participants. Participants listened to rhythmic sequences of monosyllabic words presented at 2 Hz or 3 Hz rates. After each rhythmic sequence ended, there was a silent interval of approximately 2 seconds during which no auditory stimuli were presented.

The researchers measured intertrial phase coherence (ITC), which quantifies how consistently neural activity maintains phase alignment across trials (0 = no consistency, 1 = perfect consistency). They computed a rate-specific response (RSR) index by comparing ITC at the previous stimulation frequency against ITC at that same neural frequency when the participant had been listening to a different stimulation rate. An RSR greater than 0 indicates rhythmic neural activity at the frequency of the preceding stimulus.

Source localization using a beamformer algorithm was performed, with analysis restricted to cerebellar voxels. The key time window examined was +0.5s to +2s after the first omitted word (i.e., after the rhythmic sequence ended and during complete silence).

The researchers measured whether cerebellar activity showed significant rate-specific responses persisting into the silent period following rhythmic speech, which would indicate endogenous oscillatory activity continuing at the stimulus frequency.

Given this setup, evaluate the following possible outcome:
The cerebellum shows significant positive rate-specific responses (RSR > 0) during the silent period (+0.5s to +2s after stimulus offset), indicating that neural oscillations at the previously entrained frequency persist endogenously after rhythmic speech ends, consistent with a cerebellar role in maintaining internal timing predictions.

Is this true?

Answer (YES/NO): YES